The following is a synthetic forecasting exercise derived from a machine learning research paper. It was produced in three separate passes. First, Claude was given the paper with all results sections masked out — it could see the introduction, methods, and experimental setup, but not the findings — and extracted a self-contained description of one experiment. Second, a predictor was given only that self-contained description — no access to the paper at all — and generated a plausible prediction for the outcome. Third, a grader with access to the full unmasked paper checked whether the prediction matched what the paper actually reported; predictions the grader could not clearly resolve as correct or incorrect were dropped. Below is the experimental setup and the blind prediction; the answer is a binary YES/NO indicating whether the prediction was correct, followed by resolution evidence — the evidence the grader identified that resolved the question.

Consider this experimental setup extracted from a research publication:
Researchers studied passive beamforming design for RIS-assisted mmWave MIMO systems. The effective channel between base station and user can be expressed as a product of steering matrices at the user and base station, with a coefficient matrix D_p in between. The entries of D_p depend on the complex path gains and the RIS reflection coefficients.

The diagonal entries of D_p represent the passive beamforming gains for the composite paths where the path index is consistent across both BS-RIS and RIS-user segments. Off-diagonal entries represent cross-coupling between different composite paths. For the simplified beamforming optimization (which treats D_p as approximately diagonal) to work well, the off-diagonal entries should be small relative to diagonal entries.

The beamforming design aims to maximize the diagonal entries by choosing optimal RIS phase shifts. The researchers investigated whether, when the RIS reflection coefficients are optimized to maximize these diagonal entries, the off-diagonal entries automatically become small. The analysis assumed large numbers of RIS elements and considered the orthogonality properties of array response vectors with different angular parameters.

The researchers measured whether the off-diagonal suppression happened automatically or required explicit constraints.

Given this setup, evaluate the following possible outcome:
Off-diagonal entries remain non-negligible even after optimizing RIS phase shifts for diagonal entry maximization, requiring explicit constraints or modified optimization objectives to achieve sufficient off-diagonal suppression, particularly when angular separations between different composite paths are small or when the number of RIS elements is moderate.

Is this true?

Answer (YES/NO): NO